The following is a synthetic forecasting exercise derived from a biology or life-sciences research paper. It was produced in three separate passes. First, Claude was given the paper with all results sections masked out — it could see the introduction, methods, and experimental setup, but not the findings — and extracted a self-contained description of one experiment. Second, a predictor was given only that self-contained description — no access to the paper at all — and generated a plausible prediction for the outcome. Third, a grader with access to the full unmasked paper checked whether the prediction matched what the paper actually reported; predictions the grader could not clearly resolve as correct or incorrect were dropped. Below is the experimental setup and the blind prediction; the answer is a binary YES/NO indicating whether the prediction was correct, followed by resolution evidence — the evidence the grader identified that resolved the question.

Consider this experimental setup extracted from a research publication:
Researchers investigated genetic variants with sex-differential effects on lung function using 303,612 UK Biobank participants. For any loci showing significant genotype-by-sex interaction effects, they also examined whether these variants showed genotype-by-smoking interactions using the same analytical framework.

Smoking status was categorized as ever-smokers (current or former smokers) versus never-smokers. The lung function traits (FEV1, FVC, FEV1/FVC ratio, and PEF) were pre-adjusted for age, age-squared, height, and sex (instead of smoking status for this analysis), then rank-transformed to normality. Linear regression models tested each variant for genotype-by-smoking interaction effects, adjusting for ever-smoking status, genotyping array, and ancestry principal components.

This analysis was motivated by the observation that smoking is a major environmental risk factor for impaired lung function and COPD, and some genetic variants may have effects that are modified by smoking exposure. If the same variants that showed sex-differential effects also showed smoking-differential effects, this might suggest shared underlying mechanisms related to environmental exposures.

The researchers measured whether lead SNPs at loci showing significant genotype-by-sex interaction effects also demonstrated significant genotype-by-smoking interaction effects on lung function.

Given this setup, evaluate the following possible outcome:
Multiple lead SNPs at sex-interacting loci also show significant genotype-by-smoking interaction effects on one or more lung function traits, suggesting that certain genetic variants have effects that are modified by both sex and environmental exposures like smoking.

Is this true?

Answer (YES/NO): NO